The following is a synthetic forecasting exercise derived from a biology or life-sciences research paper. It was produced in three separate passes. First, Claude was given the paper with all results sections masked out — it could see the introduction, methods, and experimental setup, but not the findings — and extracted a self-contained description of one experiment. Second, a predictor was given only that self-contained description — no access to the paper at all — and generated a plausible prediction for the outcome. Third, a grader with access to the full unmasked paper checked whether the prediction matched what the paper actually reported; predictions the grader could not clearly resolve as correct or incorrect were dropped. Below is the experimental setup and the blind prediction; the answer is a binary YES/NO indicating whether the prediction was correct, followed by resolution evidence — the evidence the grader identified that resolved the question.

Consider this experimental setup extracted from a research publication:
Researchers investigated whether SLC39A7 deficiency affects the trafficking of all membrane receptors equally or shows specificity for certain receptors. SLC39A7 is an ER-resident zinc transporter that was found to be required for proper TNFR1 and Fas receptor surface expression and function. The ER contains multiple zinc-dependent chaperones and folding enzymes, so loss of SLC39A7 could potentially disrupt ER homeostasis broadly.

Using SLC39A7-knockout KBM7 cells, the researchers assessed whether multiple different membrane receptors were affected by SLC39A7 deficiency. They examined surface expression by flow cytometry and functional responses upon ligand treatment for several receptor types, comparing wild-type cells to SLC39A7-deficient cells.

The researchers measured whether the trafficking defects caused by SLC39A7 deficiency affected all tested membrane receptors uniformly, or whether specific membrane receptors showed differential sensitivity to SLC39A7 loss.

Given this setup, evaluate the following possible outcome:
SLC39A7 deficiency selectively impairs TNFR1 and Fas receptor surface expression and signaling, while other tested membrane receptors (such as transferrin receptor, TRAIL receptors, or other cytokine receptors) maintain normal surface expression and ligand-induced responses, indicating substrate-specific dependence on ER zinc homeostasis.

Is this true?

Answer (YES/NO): NO